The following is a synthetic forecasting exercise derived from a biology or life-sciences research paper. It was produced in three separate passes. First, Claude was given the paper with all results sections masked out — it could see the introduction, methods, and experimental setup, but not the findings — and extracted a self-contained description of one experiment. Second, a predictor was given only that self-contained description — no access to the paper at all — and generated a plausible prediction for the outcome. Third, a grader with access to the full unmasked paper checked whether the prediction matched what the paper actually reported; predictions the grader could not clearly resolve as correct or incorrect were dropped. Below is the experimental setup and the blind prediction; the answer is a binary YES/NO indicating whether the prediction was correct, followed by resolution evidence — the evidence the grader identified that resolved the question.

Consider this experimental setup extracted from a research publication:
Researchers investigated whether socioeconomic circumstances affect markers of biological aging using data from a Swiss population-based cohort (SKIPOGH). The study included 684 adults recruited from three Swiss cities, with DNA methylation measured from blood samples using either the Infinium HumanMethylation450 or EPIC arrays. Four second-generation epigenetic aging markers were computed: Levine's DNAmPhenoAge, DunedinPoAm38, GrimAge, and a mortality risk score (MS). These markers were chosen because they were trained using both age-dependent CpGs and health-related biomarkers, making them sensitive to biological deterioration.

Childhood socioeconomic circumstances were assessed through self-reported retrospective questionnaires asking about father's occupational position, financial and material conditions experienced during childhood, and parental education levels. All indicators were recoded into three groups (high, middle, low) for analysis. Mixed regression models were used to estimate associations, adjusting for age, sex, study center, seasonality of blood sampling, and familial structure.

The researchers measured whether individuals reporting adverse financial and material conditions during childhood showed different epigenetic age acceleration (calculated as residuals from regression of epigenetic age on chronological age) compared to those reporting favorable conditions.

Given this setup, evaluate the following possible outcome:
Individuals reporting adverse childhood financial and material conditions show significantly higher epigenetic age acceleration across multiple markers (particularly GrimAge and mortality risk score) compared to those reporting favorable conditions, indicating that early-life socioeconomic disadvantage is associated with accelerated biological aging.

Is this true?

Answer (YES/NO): YES